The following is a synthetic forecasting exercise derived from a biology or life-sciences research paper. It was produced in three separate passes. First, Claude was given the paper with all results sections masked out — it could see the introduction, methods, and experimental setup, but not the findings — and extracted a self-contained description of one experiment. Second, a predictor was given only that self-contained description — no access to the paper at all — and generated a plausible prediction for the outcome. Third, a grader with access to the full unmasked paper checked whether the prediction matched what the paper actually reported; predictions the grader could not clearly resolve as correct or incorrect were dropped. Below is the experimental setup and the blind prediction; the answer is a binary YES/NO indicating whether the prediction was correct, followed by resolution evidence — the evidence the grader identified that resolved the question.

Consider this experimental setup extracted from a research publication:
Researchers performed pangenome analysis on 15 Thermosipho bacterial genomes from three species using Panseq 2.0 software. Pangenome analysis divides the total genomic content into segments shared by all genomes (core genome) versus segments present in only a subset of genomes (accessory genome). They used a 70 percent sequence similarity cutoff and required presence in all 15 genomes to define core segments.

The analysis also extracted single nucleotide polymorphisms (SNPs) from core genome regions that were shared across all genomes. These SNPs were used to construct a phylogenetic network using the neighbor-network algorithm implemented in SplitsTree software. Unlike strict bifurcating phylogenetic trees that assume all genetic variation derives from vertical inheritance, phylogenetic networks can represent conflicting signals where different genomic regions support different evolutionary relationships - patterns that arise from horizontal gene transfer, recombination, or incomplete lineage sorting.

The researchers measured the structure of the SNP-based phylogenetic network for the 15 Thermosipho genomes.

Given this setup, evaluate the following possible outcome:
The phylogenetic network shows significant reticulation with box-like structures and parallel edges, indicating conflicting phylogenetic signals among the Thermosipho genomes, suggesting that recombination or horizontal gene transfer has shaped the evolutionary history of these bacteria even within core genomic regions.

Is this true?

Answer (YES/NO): NO